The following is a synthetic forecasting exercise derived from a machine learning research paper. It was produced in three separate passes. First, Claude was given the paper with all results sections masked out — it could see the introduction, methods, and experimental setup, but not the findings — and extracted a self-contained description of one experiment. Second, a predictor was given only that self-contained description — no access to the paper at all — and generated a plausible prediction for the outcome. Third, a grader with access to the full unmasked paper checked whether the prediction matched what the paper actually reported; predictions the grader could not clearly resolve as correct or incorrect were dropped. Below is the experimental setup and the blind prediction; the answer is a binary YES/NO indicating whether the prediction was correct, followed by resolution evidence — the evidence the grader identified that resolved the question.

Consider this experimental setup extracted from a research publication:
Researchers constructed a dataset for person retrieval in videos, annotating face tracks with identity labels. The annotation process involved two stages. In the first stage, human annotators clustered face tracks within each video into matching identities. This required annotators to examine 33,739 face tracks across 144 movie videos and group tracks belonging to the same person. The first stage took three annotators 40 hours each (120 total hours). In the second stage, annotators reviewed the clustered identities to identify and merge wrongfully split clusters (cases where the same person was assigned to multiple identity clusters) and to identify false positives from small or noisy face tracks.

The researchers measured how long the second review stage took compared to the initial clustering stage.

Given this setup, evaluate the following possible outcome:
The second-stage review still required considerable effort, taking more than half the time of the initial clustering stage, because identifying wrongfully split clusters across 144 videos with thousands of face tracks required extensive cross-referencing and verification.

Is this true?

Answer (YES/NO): NO